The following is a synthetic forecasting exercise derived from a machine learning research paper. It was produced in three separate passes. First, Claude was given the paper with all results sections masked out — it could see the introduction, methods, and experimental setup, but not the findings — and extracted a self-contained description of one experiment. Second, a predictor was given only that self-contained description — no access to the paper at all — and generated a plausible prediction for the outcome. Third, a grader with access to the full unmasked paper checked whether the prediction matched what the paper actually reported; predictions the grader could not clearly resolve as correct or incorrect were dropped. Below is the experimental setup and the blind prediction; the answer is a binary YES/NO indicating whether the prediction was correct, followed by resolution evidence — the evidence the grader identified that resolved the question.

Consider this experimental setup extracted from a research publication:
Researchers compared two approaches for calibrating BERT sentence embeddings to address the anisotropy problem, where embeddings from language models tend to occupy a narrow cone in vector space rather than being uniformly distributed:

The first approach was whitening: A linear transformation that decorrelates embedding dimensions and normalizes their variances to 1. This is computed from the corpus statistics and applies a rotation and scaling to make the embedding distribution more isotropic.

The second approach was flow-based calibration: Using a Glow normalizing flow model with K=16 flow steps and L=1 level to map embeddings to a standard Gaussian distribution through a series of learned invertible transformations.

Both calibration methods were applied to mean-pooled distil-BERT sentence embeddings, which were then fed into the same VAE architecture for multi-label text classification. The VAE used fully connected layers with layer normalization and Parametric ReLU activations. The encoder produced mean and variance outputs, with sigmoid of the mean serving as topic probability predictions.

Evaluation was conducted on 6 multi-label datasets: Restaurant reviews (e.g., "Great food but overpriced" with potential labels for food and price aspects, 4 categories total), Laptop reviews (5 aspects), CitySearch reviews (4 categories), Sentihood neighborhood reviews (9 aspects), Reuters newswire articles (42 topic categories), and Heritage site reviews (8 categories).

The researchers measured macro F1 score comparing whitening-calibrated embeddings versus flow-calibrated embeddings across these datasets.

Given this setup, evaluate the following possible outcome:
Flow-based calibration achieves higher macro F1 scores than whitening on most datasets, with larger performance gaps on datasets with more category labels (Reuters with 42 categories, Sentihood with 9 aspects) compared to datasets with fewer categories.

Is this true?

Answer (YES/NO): NO